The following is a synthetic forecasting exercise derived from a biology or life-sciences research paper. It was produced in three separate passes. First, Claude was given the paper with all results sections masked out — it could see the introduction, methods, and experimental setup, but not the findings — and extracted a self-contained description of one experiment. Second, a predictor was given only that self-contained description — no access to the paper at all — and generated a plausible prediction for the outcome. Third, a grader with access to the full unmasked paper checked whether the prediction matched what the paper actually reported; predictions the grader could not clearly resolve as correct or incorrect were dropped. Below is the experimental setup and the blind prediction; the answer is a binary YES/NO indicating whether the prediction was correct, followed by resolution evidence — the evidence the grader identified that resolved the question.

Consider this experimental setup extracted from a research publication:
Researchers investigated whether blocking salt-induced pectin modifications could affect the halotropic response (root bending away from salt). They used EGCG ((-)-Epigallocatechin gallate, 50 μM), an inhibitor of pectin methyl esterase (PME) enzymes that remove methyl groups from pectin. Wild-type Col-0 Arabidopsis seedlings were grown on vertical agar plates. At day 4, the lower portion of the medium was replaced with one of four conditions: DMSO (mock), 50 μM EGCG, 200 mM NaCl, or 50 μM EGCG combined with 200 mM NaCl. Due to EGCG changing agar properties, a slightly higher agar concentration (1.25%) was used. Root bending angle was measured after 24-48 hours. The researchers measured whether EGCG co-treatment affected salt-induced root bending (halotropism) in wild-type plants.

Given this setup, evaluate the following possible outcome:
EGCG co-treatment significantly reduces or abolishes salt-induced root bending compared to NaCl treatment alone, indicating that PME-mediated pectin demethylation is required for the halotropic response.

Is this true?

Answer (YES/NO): NO